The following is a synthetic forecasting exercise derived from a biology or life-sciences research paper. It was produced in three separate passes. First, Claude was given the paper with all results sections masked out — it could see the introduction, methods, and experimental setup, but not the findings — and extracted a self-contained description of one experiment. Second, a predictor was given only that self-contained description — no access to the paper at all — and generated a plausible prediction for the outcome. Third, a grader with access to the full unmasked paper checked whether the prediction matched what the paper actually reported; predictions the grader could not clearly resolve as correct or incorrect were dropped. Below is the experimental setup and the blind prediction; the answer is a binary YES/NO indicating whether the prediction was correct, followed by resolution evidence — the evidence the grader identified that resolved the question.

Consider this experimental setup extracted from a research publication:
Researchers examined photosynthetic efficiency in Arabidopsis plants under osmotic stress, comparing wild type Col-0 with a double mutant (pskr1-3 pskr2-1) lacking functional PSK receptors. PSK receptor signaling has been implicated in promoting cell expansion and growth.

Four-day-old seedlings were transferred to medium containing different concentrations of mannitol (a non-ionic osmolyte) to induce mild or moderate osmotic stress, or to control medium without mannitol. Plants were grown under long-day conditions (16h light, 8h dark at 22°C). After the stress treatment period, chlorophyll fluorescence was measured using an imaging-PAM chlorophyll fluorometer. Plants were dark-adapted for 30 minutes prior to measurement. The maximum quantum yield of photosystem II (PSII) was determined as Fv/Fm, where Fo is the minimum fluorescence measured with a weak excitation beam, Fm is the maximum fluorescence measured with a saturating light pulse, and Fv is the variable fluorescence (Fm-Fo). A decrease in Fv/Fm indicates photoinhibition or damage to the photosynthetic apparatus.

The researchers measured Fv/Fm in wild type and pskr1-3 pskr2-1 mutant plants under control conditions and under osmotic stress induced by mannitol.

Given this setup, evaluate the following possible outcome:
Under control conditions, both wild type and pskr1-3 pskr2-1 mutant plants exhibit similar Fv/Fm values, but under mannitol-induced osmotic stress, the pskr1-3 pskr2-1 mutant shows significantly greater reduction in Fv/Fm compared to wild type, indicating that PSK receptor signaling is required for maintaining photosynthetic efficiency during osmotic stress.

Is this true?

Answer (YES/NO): YES